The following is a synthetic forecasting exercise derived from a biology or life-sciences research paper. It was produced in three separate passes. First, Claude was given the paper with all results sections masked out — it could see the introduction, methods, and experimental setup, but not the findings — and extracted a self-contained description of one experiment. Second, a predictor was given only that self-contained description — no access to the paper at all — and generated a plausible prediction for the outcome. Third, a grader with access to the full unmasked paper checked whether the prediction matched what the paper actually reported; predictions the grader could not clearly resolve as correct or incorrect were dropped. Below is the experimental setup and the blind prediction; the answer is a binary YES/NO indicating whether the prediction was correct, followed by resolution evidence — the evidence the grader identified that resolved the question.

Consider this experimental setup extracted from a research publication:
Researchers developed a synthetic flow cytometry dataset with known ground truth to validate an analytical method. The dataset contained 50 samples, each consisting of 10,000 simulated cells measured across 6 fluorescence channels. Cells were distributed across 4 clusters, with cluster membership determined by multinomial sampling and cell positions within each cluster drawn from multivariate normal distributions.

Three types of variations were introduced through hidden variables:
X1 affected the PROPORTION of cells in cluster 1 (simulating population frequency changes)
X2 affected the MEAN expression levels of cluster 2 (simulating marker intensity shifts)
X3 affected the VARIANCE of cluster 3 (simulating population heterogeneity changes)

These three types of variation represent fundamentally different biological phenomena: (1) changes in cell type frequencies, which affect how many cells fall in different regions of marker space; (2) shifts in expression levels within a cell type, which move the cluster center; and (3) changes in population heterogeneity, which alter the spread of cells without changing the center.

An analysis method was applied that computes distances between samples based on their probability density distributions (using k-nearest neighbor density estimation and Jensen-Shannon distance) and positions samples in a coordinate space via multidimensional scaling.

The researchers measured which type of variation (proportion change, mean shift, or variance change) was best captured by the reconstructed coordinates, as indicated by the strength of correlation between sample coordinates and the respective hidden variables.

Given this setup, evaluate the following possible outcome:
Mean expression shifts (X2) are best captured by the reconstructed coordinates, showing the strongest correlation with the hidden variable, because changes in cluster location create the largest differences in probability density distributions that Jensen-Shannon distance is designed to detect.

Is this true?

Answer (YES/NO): YES